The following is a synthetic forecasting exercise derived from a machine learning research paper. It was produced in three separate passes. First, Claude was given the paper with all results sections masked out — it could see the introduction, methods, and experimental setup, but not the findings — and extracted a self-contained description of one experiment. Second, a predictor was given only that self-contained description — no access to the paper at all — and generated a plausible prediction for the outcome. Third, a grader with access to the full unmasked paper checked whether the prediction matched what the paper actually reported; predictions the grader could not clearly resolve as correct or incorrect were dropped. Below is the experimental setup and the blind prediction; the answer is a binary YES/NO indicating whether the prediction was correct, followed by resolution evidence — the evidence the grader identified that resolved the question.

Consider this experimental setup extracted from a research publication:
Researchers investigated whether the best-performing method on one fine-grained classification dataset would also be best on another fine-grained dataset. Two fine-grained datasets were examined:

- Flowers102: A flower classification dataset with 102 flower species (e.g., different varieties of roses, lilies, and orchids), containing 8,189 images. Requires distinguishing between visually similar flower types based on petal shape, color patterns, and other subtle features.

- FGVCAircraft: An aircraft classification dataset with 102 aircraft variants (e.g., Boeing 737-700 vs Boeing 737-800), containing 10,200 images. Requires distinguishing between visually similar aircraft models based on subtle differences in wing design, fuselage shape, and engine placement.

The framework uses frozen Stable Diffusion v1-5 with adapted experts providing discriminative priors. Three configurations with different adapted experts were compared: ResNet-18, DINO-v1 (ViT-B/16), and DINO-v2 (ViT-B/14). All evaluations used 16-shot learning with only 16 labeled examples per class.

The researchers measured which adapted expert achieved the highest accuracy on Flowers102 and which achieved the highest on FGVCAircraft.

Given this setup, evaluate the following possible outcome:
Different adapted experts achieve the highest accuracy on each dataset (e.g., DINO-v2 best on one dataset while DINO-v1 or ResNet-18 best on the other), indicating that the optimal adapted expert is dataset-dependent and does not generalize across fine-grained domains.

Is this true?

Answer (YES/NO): YES